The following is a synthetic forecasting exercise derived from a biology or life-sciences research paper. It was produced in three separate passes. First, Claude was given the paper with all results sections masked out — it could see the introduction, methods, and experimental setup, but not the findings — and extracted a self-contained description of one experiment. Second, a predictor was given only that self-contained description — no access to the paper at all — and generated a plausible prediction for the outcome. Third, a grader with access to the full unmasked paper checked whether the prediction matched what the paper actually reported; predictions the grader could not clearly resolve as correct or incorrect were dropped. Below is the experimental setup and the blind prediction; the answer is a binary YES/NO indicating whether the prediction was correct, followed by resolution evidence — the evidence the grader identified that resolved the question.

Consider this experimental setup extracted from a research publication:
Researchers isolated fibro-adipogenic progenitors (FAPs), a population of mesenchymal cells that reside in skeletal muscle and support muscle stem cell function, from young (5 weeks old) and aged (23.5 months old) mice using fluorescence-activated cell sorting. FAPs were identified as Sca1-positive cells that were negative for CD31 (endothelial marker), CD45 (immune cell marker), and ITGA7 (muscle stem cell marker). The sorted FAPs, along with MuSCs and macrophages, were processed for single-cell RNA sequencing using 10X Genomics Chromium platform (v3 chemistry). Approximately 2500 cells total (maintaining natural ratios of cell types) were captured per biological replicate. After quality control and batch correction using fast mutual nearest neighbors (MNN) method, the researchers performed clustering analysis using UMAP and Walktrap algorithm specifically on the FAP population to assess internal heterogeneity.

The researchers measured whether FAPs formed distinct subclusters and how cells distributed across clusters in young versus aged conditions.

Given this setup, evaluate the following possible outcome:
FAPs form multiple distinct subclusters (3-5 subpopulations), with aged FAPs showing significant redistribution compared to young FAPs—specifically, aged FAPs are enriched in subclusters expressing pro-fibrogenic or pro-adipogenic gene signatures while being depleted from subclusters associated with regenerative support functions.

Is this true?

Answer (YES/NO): NO